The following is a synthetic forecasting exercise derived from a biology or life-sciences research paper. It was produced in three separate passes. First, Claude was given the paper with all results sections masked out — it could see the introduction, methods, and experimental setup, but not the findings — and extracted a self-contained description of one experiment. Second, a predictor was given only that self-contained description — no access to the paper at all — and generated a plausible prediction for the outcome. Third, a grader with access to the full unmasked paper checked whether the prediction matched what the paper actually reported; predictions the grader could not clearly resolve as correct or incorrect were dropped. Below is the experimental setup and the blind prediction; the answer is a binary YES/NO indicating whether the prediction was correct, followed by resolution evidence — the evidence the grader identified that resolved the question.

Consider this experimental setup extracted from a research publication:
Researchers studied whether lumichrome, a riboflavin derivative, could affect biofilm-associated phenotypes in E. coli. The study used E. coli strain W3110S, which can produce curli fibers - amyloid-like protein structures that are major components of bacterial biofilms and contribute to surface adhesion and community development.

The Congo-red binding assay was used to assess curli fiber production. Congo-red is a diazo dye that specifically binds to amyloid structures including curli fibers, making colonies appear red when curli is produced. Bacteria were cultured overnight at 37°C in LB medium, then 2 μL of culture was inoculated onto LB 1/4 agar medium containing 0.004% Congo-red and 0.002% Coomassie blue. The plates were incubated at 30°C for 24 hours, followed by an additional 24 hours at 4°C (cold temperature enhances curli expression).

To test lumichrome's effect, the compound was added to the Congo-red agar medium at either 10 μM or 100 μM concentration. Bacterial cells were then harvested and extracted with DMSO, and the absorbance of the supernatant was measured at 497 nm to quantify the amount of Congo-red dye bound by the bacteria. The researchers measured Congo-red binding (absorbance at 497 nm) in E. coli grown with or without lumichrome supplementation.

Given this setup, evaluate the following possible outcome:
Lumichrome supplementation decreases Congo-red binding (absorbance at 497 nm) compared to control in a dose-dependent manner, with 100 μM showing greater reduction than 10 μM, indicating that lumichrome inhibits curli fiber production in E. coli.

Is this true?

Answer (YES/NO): YES